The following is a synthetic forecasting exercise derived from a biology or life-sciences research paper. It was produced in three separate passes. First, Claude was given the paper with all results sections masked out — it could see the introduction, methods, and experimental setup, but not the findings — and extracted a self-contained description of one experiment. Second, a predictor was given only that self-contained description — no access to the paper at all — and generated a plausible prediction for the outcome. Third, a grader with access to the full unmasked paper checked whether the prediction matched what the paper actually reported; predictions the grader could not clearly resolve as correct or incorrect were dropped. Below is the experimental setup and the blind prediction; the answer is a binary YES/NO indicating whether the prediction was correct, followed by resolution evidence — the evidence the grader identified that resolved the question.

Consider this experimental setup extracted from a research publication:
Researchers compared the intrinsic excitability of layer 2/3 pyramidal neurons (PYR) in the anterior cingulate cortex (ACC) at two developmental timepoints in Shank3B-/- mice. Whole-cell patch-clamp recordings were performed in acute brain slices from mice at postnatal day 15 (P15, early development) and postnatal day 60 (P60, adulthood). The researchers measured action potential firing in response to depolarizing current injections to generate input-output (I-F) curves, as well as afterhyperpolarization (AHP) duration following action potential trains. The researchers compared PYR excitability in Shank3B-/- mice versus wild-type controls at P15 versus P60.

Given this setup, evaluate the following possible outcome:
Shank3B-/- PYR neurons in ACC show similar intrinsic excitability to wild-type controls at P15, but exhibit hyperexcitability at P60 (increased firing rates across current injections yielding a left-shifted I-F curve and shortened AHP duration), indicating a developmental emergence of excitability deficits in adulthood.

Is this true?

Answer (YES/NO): NO